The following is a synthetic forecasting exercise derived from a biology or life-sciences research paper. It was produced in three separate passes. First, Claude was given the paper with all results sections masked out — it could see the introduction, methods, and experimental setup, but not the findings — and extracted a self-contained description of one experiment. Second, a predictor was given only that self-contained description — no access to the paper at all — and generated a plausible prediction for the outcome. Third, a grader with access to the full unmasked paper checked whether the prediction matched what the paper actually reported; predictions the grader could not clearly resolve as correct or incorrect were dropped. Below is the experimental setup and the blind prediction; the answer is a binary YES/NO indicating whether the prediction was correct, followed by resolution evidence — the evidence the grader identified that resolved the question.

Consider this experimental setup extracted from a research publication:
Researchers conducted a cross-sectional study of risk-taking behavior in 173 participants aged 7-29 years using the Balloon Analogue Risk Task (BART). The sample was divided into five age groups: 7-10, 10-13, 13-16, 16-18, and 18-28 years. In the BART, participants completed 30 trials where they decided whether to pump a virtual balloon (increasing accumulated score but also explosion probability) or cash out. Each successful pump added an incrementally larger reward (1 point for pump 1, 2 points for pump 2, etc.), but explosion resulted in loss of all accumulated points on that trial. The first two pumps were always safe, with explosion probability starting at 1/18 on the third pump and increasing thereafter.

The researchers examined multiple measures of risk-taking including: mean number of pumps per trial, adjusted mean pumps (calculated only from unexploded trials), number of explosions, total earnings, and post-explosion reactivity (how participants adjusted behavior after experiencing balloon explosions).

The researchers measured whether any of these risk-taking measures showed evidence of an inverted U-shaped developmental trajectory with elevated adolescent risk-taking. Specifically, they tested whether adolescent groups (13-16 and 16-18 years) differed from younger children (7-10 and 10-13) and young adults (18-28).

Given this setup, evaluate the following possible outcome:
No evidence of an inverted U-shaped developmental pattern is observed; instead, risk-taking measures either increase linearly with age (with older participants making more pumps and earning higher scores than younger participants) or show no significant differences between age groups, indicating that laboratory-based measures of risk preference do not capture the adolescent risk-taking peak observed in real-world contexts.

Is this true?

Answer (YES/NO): YES